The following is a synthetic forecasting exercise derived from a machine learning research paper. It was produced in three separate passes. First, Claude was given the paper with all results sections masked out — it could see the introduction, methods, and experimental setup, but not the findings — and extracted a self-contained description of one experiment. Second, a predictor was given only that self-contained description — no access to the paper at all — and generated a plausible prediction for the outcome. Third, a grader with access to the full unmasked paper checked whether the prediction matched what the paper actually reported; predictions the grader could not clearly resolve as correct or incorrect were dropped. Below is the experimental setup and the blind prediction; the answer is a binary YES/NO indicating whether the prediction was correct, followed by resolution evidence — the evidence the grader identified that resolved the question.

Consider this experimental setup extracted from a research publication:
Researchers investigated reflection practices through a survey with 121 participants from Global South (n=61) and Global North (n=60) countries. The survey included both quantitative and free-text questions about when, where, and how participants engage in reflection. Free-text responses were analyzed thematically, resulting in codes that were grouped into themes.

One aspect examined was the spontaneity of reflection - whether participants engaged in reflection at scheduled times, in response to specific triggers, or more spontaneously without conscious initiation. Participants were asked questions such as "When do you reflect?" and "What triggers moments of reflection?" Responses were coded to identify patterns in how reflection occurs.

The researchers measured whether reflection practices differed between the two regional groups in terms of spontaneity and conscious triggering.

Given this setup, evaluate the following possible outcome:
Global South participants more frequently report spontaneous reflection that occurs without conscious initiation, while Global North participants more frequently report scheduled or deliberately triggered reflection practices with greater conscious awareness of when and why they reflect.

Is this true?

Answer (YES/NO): NO